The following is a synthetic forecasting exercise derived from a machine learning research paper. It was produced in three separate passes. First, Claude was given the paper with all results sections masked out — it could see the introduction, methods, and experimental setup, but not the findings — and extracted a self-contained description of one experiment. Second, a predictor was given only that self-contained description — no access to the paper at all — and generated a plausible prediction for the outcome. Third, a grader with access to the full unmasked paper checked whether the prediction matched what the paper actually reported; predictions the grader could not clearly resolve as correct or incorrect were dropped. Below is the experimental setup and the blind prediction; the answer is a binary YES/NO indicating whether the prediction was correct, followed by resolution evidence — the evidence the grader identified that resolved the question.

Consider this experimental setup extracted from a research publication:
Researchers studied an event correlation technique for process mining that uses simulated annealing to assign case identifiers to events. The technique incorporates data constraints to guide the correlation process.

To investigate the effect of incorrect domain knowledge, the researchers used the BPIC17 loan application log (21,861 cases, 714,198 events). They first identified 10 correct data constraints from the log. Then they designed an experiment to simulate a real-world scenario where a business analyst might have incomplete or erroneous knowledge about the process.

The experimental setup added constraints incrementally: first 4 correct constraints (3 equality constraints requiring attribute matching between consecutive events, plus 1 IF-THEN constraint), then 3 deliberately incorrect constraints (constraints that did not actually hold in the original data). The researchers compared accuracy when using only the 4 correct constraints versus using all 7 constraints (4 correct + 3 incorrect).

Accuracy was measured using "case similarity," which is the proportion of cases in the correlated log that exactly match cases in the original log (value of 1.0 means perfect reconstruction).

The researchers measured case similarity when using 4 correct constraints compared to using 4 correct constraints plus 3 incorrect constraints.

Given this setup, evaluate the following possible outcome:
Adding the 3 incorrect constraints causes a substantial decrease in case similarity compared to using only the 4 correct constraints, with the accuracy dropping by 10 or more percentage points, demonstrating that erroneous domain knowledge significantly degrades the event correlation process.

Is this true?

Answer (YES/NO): NO